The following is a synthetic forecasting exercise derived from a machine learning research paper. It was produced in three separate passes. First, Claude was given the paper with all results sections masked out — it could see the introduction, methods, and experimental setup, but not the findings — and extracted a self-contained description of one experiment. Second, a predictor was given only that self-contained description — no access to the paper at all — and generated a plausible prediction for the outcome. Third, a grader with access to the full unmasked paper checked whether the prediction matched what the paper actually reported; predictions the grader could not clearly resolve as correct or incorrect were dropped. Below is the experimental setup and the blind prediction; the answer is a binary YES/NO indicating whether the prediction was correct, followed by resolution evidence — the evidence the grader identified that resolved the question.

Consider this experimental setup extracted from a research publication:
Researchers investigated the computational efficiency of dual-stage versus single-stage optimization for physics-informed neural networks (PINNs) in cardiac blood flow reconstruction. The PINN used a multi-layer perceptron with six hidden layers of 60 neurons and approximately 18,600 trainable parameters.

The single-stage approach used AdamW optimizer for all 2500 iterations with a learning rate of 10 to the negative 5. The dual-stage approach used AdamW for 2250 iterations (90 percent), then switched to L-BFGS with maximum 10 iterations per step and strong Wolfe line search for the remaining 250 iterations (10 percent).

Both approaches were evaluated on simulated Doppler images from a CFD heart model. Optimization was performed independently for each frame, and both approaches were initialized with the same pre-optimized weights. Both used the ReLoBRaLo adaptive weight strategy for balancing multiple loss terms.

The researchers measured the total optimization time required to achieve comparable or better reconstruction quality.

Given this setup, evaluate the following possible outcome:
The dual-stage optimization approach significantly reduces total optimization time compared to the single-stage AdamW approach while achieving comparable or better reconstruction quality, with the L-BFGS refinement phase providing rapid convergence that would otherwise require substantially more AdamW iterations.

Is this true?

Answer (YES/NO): YES